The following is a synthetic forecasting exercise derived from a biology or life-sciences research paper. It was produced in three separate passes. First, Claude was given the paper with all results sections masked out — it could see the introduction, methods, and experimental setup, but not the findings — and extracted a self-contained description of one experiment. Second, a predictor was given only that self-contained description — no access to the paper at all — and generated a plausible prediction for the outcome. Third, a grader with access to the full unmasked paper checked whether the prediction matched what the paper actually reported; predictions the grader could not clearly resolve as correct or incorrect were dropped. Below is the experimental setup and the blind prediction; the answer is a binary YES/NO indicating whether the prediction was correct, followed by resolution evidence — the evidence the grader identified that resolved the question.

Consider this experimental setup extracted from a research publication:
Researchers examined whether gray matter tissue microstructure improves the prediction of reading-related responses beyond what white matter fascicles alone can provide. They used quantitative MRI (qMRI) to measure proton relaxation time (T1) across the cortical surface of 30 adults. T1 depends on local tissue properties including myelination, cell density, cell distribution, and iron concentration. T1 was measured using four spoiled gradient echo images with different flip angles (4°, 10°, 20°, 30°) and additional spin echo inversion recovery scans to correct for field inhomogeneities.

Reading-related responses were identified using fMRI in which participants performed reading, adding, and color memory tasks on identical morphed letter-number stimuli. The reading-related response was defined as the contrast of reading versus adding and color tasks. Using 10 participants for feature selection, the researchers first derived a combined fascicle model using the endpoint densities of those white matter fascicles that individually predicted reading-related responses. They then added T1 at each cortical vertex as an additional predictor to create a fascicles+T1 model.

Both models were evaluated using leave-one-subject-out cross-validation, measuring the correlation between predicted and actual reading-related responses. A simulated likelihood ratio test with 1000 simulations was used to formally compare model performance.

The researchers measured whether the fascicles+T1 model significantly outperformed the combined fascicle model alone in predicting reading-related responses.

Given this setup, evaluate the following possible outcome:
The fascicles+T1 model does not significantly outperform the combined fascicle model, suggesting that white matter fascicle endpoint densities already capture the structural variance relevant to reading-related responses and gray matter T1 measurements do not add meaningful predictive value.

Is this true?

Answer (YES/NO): NO